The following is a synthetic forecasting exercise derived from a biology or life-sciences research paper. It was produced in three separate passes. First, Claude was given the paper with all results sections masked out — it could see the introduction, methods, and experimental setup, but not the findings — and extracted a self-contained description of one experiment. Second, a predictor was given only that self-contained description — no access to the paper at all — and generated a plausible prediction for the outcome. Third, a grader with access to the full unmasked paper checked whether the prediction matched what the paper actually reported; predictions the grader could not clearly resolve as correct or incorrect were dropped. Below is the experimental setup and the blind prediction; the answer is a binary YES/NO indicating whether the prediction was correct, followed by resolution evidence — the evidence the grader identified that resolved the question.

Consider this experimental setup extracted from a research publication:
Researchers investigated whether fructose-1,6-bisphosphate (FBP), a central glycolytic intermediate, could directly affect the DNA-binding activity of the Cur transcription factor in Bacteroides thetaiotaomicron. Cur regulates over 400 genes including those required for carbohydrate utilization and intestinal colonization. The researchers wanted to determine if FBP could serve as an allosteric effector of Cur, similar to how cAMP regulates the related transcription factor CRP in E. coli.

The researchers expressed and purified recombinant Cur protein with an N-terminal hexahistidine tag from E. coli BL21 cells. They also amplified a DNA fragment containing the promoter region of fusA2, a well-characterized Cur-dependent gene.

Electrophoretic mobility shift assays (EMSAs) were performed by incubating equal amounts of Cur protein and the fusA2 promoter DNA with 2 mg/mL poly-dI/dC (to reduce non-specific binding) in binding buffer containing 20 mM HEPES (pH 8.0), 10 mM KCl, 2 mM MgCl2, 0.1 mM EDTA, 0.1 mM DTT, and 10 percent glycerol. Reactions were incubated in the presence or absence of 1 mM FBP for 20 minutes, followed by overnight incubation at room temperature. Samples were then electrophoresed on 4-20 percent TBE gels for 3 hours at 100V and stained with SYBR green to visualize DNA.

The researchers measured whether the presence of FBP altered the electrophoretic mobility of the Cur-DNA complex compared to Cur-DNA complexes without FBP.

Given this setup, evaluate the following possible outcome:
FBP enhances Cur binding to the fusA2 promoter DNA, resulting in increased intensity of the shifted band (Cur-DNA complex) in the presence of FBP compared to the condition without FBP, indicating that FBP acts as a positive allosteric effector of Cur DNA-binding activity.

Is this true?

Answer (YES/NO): NO